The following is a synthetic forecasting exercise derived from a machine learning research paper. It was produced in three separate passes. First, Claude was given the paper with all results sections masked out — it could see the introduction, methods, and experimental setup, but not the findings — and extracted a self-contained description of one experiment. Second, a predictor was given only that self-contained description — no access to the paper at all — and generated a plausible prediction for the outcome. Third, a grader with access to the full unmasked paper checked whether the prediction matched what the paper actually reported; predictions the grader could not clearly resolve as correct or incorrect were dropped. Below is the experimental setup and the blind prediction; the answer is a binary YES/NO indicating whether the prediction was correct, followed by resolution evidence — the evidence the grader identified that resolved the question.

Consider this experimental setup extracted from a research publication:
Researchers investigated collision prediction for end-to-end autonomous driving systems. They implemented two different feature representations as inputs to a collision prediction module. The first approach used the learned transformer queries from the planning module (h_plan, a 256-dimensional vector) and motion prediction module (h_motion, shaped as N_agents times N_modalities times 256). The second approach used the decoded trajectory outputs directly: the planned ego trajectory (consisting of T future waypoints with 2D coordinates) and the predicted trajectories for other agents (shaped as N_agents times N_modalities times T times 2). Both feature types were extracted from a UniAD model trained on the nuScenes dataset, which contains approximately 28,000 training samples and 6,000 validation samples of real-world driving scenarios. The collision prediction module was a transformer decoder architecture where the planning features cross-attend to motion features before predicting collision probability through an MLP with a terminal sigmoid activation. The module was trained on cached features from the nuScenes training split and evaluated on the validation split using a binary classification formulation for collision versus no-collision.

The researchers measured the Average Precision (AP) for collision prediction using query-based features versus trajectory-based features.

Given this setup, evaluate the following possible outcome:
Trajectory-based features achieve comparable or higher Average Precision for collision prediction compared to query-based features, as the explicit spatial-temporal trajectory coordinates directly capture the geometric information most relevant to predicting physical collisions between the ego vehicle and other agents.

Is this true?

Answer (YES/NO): NO